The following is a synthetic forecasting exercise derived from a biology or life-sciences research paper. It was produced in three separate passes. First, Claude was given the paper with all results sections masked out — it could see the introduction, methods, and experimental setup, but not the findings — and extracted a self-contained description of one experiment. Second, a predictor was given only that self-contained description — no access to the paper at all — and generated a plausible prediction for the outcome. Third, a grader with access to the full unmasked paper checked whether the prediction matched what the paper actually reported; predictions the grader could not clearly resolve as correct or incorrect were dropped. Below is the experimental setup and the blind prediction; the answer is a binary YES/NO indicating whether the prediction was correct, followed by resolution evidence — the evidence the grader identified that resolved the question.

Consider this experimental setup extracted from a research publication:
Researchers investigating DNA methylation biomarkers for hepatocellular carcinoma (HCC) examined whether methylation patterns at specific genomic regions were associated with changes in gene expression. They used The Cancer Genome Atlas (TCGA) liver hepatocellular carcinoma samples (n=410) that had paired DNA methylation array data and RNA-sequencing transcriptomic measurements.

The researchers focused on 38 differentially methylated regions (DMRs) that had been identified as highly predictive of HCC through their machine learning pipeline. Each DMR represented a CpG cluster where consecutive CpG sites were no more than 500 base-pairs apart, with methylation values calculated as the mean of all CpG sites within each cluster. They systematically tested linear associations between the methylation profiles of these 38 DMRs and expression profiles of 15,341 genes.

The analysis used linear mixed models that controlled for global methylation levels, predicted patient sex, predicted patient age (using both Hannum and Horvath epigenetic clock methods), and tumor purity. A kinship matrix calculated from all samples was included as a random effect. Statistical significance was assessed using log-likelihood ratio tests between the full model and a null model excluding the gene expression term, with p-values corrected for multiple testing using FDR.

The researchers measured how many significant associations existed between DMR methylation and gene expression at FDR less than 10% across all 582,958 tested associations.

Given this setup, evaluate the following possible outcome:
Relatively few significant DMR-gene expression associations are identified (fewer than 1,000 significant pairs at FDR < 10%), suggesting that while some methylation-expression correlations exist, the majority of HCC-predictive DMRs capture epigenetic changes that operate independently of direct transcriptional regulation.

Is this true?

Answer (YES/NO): YES